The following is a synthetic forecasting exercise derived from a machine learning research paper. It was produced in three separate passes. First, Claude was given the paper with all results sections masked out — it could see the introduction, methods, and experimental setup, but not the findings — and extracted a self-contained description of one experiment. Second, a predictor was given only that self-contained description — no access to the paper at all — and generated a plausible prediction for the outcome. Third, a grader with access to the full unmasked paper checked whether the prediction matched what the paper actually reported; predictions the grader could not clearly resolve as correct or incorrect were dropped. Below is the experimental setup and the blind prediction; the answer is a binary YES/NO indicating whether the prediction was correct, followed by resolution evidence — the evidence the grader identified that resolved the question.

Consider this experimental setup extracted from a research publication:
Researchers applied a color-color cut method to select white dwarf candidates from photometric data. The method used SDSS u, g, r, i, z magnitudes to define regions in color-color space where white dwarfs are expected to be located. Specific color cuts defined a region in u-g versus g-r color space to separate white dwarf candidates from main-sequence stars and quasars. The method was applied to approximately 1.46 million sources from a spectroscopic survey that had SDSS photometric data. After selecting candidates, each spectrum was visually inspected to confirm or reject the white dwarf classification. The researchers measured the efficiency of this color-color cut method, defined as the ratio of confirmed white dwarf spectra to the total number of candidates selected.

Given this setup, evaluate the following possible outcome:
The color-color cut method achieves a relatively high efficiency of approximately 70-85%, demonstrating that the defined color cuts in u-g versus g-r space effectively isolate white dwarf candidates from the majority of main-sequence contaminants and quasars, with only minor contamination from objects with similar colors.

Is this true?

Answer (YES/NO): NO